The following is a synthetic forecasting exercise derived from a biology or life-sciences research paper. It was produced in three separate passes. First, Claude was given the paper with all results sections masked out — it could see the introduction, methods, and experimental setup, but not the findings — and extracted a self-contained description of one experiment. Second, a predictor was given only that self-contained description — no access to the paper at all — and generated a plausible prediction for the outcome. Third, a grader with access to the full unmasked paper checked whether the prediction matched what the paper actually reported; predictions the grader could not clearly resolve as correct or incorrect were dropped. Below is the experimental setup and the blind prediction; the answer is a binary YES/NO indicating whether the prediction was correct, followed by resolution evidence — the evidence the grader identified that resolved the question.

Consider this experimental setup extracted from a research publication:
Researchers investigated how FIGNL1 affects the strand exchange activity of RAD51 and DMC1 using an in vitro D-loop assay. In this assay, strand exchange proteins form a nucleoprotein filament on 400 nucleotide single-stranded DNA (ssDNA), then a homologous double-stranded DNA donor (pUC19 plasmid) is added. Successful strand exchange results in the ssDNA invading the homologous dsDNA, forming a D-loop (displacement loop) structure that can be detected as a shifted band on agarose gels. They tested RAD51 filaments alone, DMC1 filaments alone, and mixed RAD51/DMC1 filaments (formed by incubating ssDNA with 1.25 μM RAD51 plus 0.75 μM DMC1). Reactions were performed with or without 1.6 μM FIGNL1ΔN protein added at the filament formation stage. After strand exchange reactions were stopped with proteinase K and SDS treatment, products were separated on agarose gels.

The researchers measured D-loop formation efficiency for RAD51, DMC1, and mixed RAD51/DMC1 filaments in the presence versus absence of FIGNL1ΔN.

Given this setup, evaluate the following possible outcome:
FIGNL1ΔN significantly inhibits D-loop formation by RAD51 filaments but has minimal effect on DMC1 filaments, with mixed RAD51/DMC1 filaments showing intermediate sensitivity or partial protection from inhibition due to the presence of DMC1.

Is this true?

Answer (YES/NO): NO